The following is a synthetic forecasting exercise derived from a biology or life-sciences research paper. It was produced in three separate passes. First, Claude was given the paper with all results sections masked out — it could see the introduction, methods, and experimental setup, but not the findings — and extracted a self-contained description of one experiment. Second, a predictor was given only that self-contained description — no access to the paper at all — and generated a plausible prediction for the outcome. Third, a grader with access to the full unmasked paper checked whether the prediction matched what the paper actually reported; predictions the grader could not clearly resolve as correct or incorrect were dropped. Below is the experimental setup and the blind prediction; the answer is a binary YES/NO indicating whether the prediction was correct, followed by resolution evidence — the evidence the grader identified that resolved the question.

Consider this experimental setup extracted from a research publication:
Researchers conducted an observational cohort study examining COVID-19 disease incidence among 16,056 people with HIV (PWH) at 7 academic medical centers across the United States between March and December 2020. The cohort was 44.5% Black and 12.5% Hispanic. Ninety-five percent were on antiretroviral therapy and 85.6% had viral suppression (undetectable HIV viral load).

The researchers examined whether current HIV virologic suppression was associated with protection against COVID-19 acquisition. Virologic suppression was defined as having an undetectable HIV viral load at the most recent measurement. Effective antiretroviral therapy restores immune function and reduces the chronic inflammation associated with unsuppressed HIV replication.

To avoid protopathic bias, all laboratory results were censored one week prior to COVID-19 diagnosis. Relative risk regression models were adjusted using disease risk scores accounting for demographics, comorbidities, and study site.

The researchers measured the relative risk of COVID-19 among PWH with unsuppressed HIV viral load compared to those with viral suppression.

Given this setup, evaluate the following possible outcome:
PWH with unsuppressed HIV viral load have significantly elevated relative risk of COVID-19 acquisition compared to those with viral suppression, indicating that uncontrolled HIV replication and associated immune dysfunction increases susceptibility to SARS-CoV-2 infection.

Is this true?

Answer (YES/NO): NO